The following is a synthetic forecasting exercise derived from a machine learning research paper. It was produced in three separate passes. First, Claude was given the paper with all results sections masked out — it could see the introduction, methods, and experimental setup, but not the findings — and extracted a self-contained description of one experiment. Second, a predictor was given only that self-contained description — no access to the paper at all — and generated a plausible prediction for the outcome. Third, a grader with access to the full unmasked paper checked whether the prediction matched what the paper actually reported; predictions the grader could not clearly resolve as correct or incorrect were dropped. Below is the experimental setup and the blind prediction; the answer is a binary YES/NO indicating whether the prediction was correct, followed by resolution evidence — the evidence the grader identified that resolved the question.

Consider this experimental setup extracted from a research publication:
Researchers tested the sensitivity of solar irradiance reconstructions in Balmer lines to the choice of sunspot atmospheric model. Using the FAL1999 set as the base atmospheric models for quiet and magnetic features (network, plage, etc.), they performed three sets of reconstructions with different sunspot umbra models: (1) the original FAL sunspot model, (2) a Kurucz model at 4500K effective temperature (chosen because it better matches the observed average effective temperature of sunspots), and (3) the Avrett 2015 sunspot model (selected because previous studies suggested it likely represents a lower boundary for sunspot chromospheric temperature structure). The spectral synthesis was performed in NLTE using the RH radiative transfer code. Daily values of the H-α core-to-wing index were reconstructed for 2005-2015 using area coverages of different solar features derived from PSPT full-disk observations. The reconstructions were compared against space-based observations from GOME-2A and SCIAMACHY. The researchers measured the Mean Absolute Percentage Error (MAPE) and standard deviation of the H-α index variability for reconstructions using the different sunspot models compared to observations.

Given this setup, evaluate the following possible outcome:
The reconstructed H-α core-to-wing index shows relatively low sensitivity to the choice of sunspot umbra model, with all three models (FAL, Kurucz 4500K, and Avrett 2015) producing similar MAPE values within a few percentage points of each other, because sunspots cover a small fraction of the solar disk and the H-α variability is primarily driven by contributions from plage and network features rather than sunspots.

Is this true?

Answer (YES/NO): NO